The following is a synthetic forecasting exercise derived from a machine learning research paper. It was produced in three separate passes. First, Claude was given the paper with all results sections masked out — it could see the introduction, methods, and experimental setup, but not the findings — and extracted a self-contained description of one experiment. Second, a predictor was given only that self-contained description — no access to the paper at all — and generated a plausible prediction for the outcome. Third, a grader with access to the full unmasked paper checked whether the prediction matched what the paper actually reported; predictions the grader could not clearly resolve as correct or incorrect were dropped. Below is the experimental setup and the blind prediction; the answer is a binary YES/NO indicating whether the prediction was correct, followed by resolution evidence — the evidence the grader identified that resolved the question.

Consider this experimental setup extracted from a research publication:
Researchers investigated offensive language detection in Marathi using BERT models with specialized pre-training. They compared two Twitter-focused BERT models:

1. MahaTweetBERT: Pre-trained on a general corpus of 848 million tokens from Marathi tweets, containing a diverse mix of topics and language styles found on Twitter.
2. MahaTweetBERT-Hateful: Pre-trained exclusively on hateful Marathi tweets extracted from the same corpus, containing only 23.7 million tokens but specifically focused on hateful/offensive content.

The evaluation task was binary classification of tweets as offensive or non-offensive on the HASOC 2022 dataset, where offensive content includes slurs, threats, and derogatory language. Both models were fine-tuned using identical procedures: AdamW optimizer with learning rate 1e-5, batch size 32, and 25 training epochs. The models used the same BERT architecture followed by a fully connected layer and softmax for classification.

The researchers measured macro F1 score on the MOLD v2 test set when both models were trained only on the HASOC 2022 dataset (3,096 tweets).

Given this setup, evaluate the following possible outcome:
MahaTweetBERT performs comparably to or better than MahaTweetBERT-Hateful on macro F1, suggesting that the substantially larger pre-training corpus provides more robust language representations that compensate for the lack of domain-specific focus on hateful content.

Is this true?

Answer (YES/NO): NO